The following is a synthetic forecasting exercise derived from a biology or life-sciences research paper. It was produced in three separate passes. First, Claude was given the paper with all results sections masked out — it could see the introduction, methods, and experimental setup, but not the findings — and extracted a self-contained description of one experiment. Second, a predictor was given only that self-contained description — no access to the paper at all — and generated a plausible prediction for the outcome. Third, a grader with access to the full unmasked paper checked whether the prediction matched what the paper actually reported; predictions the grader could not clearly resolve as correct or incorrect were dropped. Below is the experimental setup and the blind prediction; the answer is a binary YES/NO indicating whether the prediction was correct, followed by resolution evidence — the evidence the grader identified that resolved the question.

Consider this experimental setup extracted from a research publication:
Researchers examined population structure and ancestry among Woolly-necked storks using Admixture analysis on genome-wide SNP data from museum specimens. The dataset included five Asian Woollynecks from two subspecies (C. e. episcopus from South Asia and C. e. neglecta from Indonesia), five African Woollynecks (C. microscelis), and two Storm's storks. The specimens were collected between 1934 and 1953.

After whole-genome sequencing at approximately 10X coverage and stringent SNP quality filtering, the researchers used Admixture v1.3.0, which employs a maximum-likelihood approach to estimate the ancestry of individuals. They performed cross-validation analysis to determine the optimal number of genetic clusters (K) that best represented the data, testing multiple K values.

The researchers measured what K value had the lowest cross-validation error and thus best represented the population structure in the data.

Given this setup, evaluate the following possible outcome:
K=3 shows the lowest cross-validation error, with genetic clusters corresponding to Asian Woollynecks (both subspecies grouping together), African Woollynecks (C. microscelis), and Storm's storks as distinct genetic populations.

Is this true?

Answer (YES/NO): NO